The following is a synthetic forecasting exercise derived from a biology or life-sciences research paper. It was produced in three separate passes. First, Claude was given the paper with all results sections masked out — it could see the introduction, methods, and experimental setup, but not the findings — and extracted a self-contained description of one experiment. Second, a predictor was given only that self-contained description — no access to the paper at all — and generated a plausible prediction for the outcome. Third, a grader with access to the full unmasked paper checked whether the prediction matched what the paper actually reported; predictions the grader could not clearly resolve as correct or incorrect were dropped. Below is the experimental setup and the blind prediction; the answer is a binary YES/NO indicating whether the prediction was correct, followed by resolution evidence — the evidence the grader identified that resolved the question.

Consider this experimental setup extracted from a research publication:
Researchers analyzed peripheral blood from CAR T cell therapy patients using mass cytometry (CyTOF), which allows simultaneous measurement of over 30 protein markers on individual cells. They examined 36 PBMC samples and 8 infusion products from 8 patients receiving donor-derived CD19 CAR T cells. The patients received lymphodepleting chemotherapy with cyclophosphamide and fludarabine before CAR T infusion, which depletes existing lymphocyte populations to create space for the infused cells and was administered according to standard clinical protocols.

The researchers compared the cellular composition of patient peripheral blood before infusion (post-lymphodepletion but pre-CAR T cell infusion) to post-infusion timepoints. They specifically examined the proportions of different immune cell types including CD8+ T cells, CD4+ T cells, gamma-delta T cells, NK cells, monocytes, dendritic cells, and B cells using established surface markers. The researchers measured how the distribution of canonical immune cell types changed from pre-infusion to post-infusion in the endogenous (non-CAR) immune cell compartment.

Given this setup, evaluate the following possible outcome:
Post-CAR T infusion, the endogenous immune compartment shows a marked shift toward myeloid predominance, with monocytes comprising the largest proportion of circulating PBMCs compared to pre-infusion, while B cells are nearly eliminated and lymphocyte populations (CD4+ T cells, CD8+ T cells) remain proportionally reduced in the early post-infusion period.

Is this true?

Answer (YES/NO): NO